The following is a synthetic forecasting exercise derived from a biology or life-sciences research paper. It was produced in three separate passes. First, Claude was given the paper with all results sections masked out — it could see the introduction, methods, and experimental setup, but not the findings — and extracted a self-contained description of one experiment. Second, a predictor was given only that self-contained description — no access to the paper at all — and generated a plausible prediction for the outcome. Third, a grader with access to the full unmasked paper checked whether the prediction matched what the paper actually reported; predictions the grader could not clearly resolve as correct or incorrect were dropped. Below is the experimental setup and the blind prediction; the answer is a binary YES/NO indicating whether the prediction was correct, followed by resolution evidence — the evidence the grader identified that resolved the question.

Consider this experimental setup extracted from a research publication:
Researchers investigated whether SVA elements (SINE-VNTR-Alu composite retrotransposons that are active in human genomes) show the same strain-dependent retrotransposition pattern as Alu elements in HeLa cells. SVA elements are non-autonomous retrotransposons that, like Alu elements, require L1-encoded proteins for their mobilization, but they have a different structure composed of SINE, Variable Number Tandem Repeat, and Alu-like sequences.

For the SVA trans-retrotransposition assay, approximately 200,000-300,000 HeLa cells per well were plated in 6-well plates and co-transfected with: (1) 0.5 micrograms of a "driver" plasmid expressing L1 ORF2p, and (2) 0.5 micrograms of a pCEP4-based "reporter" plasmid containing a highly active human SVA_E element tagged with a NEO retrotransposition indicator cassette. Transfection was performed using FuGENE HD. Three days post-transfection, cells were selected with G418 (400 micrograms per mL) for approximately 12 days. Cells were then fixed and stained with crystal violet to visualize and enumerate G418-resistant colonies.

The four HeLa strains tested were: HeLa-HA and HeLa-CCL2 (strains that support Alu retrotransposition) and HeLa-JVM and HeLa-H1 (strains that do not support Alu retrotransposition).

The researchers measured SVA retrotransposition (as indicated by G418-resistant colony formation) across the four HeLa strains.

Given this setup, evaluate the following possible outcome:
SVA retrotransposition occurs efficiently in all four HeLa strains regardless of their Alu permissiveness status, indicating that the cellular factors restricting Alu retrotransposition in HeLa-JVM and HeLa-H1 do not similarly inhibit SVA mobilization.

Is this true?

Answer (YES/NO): YES